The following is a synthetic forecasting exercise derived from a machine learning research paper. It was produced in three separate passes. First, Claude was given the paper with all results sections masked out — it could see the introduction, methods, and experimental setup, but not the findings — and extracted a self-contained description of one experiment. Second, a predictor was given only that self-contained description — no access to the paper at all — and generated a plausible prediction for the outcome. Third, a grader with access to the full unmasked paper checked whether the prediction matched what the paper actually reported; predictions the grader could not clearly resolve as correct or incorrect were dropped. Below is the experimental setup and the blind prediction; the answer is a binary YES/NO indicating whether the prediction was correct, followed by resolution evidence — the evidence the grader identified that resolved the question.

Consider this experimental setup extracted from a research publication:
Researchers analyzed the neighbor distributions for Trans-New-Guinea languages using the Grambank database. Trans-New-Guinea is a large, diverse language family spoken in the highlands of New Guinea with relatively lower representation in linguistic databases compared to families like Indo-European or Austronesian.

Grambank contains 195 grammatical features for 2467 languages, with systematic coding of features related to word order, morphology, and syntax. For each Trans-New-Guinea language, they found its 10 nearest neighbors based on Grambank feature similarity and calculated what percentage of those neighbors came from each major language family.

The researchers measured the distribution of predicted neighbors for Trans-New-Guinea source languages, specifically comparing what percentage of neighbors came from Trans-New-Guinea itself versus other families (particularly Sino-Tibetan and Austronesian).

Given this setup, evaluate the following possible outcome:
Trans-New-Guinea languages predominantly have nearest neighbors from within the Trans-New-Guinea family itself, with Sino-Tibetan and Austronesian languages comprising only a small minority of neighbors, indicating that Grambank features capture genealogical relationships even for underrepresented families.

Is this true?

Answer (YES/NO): NO